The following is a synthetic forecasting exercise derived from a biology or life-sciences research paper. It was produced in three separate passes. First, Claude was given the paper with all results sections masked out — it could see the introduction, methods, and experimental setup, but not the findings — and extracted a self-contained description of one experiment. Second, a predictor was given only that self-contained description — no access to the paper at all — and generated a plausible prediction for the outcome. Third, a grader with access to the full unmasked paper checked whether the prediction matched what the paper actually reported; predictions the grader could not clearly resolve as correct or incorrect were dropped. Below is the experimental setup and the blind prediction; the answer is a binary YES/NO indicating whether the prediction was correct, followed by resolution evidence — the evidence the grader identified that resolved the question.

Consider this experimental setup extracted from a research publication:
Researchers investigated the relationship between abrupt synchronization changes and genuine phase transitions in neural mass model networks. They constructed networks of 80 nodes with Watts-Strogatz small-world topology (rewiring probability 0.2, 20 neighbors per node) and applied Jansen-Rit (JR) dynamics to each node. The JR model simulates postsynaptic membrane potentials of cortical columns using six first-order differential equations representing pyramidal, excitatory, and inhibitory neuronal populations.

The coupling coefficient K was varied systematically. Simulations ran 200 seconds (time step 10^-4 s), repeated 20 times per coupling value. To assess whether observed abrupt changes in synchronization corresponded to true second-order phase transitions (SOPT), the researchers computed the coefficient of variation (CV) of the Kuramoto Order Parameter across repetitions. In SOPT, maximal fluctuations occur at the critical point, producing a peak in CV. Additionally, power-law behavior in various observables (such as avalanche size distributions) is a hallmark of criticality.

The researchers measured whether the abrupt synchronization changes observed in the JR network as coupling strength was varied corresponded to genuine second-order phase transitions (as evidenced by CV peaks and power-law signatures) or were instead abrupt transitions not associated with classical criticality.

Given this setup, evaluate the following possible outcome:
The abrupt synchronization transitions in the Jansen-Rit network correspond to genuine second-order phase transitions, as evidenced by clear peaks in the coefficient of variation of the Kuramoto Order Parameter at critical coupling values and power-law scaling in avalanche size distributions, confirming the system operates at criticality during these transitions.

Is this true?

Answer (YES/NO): NO